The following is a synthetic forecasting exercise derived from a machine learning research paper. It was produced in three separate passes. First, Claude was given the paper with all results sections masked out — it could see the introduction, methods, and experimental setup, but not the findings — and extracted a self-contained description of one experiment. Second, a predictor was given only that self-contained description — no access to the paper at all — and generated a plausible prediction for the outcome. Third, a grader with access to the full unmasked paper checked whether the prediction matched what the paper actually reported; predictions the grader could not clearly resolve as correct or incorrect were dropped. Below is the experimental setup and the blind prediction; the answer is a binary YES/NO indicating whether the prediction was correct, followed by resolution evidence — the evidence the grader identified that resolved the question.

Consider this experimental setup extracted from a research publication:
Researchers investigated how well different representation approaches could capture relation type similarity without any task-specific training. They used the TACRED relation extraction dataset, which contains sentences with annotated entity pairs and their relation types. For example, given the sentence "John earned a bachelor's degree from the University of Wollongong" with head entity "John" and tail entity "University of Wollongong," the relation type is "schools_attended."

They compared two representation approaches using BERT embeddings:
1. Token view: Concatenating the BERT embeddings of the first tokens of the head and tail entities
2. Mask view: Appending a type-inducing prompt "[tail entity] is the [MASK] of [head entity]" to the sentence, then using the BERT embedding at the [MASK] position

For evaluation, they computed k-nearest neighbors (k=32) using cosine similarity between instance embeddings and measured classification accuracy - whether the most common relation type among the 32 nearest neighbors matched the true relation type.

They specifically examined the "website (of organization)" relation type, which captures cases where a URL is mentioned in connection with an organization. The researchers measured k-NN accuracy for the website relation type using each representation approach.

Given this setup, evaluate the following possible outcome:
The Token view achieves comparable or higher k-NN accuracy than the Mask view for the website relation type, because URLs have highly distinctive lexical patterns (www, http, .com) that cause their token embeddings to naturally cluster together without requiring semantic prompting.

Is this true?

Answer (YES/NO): YES